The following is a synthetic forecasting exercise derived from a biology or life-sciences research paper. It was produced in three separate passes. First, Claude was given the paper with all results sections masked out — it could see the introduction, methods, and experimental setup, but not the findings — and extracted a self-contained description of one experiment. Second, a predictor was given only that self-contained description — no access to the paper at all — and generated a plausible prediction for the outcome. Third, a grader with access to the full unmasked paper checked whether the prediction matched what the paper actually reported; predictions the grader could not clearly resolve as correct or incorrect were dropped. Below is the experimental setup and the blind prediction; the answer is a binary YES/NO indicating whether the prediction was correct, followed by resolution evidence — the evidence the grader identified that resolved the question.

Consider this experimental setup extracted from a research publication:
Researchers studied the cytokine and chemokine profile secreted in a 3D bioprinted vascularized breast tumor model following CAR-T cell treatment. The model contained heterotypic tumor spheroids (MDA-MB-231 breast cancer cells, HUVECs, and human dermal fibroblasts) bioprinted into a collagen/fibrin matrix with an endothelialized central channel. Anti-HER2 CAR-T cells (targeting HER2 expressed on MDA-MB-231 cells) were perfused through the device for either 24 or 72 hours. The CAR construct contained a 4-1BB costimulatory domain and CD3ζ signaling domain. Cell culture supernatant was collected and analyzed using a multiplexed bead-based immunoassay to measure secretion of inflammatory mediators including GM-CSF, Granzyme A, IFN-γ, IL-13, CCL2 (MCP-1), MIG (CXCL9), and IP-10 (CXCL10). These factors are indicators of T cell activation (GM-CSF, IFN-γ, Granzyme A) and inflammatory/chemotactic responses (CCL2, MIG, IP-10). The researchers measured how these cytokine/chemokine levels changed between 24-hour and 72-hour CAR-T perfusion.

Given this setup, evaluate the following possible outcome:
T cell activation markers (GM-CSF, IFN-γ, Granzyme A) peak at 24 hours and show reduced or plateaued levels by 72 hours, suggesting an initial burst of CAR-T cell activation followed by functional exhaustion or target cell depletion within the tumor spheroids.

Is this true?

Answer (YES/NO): NO